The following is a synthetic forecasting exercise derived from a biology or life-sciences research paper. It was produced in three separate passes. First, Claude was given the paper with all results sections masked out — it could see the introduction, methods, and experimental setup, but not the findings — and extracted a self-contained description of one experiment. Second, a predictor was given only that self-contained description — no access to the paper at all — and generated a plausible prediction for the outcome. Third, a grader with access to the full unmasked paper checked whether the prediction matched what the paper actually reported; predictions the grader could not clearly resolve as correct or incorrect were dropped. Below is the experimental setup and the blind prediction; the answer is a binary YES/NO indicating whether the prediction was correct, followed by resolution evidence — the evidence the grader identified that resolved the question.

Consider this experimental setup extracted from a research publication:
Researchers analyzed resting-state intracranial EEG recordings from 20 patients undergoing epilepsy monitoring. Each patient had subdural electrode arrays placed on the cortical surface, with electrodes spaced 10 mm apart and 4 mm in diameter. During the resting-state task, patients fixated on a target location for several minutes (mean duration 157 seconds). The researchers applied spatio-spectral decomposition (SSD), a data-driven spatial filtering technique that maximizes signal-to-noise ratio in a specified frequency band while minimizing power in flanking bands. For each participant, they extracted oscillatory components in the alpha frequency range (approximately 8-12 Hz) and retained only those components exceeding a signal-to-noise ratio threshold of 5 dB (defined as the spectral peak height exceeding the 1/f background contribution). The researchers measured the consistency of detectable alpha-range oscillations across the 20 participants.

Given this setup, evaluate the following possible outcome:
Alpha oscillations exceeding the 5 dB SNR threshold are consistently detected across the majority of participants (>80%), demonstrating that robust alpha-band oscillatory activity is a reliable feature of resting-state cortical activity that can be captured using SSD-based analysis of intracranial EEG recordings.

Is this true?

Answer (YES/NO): NO